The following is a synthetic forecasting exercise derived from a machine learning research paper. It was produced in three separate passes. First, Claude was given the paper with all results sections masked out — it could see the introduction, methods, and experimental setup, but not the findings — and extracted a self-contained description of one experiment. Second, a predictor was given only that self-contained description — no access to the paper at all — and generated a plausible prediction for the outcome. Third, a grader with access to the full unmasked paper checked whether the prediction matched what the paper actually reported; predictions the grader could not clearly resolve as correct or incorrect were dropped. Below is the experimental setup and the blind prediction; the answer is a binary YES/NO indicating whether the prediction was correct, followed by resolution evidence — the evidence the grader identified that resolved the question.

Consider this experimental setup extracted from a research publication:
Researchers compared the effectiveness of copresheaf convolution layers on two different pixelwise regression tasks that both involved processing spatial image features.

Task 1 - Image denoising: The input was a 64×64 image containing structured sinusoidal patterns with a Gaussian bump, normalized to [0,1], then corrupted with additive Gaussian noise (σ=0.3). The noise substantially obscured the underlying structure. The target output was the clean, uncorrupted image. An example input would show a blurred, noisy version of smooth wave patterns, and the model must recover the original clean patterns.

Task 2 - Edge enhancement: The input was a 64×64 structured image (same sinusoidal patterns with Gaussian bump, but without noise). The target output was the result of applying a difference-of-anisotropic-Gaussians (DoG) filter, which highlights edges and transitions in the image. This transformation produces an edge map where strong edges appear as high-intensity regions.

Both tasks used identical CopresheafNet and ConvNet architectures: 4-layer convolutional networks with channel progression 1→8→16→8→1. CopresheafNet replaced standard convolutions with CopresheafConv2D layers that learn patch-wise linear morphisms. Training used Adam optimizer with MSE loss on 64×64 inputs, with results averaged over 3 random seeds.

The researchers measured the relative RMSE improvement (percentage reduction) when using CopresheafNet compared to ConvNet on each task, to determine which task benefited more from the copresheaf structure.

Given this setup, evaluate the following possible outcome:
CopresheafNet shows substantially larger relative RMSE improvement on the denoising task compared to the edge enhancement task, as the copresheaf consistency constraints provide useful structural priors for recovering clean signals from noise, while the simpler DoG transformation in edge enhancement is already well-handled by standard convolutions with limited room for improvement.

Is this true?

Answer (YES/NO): YES